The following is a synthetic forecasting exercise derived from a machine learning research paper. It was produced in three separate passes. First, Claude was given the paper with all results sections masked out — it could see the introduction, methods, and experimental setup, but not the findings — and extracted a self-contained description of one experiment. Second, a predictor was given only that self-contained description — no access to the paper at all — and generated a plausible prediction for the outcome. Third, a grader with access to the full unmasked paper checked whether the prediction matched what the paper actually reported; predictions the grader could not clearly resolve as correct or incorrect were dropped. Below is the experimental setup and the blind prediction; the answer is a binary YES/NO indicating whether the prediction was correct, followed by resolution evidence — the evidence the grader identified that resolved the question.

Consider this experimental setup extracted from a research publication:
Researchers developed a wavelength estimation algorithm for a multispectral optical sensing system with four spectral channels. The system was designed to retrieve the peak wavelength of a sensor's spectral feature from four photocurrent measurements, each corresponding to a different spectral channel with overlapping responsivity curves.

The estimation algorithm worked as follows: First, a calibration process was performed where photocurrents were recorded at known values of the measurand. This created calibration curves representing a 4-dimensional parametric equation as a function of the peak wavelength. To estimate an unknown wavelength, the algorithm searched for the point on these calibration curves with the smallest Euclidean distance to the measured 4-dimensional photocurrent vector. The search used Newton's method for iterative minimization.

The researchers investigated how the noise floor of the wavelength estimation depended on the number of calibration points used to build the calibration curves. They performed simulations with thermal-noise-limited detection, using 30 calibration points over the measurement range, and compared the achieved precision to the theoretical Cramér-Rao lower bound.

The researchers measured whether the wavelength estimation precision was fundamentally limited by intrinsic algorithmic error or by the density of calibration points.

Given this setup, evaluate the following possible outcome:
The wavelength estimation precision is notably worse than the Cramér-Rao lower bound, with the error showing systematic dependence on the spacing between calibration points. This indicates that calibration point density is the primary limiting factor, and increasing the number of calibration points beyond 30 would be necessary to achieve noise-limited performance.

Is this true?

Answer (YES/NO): NO